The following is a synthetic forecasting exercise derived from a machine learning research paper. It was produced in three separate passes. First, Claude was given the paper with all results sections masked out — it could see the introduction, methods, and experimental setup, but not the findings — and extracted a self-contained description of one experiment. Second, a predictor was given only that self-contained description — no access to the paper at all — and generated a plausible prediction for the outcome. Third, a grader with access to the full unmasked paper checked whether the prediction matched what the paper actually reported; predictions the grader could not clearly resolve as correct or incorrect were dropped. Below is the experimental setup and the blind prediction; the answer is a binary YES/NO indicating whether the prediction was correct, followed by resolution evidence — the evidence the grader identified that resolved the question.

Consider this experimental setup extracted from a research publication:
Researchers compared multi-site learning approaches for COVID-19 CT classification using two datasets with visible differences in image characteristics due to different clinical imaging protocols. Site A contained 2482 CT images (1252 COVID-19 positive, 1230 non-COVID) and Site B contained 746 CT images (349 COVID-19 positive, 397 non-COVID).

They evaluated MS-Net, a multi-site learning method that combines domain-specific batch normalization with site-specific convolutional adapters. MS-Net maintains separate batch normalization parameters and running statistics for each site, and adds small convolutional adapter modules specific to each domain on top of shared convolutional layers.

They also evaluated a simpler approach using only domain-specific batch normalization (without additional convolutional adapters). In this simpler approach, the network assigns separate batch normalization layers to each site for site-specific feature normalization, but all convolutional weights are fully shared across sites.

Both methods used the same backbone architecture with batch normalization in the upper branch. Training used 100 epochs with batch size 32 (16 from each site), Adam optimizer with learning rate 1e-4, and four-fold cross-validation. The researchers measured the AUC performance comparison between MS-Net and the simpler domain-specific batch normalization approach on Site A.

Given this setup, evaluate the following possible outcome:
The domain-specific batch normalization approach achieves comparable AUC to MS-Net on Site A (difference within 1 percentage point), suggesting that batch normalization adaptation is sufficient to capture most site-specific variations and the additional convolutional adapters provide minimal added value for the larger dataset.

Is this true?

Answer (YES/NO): YES